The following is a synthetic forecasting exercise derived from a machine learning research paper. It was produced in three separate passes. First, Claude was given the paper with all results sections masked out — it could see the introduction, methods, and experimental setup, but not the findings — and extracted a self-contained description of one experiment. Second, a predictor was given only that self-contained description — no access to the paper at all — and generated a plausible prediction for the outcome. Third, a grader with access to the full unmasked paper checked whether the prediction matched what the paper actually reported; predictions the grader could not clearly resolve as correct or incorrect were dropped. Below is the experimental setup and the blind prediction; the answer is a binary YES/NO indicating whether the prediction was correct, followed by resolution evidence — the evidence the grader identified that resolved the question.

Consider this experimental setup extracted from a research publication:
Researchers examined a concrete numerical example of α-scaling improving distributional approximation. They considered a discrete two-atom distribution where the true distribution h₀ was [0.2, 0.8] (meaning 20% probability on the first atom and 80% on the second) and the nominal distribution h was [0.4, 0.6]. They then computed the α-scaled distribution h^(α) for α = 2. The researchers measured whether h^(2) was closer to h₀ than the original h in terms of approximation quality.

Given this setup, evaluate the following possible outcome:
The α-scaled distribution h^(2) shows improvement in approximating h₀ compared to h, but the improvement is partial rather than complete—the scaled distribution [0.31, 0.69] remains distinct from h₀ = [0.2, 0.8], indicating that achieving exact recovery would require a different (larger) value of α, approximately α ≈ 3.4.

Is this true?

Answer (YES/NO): NO